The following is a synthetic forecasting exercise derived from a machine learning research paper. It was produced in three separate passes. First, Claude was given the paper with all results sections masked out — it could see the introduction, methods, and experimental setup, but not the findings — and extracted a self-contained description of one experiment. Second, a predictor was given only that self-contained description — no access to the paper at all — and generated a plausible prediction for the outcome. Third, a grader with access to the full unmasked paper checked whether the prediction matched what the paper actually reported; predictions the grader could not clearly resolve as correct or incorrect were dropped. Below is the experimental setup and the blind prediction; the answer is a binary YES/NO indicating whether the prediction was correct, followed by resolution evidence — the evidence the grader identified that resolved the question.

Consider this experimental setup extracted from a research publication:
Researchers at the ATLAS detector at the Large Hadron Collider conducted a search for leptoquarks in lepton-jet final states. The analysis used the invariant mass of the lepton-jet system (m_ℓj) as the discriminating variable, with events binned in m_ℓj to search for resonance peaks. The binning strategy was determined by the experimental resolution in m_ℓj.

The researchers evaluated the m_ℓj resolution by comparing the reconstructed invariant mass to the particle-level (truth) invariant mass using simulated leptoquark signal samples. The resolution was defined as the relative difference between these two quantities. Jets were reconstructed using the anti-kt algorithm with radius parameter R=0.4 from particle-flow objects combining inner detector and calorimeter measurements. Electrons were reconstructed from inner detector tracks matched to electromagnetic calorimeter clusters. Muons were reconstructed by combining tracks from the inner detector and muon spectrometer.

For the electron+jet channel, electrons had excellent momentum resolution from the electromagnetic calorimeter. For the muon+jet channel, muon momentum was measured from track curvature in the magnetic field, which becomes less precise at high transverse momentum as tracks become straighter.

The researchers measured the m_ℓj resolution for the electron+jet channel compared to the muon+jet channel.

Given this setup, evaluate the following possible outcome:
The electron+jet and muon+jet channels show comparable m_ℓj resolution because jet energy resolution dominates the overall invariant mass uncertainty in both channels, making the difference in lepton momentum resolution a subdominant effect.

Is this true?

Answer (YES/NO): NO